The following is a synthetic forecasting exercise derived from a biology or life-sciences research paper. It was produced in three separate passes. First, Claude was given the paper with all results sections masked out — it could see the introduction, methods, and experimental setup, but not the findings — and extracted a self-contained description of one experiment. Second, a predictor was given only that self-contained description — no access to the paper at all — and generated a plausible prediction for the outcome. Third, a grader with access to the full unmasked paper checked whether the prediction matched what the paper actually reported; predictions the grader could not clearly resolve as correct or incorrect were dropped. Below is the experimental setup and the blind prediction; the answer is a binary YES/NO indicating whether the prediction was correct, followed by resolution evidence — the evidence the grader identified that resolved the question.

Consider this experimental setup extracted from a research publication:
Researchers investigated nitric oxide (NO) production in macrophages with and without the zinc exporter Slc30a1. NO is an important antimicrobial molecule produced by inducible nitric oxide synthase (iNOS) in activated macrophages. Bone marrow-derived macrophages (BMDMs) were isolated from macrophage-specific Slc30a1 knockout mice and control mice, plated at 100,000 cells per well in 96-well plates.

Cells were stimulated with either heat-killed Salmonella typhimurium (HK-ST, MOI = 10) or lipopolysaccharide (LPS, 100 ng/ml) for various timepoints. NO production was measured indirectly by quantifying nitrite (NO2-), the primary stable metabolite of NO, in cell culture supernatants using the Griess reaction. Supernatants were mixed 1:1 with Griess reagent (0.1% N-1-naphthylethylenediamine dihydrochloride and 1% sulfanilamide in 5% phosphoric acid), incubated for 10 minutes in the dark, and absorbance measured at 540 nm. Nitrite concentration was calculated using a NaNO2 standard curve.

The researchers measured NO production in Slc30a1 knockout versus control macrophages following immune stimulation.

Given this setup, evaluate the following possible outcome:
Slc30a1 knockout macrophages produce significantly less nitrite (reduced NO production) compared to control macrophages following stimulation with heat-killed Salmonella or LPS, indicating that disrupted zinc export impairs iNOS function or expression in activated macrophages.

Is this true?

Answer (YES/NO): YES